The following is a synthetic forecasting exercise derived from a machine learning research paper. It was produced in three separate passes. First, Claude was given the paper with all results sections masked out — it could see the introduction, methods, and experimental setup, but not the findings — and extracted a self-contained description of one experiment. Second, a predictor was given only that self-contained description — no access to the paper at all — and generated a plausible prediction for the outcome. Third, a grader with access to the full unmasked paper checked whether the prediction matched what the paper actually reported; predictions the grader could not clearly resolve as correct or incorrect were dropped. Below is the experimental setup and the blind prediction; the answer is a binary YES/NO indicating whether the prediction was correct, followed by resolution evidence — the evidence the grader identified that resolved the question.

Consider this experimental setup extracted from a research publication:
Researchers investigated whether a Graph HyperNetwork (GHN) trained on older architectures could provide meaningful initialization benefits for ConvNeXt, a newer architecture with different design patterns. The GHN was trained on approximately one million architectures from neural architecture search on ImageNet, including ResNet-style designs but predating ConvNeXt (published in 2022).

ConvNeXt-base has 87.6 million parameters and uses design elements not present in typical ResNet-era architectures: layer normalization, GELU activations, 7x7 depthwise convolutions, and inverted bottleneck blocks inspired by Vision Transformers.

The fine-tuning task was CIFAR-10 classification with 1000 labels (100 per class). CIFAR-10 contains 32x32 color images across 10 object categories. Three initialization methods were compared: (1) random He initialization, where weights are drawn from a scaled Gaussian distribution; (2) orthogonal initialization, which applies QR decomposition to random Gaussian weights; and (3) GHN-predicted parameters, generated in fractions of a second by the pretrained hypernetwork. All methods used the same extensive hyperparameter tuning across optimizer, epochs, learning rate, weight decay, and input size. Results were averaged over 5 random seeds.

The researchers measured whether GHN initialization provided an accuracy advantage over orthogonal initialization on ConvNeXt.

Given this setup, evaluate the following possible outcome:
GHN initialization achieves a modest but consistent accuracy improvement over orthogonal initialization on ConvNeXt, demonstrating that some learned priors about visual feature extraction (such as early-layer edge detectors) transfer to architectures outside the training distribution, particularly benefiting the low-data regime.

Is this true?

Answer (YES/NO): NO